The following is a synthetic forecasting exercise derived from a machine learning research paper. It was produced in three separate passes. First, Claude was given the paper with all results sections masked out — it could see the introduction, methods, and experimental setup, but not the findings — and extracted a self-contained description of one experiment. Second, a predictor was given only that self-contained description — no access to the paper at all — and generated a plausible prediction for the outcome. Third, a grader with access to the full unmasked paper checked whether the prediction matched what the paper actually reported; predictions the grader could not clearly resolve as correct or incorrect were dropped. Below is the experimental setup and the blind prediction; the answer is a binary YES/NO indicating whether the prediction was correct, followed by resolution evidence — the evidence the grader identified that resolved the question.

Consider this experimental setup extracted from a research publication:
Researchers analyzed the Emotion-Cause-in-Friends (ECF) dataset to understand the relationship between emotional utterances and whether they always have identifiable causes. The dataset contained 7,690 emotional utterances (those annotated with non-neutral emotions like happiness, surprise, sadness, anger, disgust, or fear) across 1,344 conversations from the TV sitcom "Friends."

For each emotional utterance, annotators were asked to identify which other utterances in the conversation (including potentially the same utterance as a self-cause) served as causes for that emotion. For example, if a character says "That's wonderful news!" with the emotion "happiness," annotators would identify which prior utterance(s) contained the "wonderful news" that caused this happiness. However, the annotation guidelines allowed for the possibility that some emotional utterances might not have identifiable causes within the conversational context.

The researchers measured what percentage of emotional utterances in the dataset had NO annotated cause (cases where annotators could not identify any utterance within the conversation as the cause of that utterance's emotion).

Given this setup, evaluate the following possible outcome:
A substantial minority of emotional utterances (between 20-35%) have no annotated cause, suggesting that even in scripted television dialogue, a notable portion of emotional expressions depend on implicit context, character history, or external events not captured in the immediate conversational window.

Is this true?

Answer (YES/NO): NO